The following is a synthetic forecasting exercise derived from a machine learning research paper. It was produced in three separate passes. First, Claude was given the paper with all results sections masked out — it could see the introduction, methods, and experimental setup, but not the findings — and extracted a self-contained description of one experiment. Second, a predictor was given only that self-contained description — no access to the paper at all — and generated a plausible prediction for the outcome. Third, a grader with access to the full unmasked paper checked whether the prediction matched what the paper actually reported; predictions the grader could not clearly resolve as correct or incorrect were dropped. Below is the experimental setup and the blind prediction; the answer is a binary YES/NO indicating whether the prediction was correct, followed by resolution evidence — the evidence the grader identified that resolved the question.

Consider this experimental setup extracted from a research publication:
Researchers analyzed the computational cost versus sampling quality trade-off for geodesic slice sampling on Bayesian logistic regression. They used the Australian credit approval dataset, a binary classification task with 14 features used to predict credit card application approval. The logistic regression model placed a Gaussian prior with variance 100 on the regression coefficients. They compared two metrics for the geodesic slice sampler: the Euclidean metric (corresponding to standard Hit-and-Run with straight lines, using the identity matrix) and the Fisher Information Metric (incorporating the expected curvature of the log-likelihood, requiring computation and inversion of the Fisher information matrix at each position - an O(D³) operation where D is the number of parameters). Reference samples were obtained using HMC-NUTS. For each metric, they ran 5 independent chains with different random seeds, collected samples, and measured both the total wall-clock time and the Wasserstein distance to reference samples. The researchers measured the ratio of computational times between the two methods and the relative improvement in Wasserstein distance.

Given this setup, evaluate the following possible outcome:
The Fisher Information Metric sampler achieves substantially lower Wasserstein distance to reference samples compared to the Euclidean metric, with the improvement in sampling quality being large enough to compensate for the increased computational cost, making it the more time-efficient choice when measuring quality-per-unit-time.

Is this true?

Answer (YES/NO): NO